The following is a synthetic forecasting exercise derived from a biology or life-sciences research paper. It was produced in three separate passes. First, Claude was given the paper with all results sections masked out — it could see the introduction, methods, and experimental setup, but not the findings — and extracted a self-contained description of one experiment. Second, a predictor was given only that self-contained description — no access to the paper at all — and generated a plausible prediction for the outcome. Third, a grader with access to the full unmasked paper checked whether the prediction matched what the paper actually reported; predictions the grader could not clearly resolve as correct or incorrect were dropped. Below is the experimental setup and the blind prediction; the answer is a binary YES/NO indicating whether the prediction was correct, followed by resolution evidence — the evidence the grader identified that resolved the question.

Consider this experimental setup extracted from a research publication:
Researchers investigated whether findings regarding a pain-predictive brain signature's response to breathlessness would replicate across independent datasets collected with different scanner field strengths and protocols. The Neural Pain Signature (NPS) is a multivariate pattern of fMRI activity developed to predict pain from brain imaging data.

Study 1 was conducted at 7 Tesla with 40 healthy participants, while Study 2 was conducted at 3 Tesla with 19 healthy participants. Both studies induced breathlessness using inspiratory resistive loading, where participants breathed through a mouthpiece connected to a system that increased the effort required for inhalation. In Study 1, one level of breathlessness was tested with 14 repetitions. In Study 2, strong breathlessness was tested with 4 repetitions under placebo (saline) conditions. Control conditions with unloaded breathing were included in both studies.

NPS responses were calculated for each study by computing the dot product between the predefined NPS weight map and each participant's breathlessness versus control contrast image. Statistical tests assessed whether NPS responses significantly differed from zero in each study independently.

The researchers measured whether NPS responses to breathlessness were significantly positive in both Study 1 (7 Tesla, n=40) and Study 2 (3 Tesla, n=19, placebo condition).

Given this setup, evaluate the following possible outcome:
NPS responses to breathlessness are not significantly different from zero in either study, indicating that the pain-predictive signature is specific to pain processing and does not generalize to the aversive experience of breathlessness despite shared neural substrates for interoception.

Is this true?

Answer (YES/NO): NO